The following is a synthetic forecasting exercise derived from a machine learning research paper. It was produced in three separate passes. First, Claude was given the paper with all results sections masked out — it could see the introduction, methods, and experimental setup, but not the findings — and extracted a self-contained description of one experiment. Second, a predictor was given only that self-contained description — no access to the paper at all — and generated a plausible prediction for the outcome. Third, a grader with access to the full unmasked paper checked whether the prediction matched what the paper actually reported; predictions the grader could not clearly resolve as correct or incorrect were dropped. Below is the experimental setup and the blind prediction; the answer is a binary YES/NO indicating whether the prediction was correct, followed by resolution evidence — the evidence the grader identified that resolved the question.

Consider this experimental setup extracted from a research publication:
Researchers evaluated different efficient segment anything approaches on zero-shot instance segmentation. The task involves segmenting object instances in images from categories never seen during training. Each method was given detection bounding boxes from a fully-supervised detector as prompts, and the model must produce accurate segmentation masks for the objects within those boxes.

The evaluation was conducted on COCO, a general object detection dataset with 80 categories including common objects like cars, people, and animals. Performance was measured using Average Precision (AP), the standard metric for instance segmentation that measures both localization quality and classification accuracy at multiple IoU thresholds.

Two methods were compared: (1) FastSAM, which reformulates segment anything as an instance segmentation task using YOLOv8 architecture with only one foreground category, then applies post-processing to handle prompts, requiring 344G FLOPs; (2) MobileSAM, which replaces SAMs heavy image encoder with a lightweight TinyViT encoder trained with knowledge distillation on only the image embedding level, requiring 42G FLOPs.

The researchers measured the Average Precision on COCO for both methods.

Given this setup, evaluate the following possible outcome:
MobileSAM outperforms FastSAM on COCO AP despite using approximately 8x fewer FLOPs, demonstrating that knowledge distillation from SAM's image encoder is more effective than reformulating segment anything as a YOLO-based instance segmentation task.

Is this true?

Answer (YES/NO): YES